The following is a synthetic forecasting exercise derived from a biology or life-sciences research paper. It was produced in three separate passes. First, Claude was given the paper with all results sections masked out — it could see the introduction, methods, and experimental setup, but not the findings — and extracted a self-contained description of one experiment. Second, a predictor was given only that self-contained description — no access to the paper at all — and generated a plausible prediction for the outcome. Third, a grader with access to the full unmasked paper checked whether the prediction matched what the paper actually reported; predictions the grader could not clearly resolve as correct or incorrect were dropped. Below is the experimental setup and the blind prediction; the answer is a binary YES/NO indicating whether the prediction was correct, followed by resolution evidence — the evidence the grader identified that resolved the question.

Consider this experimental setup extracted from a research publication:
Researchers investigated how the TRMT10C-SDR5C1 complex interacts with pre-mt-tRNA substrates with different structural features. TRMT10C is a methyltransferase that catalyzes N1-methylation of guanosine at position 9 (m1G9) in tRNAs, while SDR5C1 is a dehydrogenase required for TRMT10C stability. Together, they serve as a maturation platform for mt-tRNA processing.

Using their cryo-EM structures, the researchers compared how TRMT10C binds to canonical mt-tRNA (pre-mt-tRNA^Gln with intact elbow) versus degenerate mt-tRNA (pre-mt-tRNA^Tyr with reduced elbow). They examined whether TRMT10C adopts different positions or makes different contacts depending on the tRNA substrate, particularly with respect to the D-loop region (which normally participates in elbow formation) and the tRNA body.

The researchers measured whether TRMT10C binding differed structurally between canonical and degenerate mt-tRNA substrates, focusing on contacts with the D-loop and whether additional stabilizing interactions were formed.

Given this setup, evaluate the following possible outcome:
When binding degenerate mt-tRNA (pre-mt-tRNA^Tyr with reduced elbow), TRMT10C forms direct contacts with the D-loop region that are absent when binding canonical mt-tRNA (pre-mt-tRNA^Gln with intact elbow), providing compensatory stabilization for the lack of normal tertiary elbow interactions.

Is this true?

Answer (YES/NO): NO